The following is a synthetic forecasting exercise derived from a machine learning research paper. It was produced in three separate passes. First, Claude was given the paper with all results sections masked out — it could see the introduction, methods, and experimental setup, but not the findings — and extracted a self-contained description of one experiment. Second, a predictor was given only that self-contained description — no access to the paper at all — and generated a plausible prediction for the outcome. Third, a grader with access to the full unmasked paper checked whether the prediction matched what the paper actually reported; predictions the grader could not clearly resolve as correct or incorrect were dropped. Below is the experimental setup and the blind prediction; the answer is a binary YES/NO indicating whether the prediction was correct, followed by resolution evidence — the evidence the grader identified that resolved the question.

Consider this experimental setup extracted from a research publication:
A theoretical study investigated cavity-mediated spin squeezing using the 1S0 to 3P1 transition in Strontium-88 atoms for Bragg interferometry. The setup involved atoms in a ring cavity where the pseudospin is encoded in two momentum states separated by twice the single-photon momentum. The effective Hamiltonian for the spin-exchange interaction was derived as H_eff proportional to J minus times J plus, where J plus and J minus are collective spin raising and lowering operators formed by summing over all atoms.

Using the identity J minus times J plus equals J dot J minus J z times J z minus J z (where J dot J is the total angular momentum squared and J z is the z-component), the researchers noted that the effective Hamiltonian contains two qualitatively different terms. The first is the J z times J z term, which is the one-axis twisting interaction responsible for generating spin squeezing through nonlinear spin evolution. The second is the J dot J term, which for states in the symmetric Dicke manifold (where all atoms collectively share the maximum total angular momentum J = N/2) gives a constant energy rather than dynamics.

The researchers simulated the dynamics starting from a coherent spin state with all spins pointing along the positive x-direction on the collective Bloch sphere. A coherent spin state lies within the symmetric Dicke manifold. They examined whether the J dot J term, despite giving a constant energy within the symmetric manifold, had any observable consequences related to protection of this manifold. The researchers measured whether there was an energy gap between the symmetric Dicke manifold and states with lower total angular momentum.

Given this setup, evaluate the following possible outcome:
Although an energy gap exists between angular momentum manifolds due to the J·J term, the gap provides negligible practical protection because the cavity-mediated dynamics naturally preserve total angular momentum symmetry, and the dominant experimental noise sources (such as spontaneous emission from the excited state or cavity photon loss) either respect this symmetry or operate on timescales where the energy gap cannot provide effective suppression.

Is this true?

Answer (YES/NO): NO